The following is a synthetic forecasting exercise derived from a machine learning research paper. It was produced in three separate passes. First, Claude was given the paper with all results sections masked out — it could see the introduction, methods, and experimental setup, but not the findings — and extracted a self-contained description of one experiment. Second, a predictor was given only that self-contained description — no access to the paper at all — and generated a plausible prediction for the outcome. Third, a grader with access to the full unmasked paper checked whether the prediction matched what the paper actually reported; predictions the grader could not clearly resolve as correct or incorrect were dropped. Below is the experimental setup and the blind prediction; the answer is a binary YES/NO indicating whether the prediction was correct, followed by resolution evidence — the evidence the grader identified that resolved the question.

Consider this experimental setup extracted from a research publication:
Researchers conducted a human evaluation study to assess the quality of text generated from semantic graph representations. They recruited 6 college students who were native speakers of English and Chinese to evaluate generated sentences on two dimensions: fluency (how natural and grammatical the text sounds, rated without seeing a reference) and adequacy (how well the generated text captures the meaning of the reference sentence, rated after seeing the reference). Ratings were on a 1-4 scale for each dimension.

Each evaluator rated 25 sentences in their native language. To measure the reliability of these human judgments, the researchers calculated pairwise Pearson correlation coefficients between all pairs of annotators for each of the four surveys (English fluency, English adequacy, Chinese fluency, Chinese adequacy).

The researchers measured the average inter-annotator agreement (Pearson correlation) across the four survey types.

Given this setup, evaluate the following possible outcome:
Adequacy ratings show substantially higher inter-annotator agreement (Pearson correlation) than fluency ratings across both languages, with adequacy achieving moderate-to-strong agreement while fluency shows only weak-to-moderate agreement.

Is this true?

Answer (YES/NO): NO